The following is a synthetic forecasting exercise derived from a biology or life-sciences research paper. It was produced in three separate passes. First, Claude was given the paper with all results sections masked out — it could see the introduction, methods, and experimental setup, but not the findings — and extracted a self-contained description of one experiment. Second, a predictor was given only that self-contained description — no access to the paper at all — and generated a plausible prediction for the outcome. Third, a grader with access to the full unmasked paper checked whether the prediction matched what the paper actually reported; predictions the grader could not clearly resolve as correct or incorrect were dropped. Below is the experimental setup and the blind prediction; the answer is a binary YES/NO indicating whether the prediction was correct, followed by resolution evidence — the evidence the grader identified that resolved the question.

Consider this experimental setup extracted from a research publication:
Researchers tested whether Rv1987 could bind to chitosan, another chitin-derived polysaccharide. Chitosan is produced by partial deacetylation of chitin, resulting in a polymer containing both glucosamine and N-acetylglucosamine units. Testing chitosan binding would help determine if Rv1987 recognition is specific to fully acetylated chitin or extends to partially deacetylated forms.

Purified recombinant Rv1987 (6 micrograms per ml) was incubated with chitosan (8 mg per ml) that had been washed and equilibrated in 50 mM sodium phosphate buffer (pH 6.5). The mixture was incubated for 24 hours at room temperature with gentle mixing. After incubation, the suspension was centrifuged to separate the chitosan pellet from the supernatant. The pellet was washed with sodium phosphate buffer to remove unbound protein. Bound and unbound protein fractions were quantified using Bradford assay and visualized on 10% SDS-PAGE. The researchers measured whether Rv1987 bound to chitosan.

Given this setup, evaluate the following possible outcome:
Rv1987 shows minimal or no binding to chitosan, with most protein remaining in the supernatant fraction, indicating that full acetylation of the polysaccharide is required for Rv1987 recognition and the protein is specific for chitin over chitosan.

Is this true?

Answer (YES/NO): NO